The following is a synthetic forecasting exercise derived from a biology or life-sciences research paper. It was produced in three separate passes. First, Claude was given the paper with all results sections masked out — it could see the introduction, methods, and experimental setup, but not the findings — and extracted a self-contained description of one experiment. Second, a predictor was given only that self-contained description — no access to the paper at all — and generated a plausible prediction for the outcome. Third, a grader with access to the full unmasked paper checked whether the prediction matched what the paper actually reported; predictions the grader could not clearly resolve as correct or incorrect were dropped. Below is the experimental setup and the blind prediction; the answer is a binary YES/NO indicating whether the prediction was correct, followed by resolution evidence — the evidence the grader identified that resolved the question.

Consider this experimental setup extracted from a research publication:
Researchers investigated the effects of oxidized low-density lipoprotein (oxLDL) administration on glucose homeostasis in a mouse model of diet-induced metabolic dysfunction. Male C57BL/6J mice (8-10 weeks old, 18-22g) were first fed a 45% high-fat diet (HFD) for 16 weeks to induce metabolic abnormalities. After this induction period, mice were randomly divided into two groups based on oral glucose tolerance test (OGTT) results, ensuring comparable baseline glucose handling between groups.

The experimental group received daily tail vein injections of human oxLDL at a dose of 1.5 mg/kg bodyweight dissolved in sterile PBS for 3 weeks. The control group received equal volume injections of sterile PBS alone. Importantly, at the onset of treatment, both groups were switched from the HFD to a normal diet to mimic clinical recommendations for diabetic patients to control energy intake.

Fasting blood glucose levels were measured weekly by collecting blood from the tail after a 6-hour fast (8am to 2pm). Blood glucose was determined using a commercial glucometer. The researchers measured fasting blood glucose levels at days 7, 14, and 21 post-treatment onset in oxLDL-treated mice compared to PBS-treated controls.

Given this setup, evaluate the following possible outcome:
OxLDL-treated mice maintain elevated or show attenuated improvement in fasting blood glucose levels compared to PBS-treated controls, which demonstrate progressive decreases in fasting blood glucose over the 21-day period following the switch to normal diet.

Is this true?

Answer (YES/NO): NO